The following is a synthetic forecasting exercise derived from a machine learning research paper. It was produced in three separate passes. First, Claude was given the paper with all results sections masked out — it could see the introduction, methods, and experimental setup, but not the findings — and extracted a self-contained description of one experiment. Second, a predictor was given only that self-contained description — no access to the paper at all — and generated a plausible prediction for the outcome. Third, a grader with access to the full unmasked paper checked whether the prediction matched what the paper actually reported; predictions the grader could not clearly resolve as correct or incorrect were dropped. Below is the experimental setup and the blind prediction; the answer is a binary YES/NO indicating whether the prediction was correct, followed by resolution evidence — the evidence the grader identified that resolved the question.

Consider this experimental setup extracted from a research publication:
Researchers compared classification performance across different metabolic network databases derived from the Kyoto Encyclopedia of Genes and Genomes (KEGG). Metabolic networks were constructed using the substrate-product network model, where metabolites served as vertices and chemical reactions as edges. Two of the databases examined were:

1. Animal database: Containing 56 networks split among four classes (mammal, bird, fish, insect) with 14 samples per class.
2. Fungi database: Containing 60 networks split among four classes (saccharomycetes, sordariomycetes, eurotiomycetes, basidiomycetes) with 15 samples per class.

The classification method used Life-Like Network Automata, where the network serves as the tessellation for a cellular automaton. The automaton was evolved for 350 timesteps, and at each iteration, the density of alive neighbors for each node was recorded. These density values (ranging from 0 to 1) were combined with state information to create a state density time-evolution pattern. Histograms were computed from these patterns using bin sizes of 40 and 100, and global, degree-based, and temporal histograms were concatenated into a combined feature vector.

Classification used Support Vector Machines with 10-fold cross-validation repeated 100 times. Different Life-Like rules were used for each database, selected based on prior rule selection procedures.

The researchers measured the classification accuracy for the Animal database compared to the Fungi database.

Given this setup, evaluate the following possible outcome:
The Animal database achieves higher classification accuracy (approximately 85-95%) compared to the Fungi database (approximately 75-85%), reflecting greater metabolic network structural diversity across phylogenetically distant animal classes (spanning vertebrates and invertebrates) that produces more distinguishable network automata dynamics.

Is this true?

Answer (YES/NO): NO